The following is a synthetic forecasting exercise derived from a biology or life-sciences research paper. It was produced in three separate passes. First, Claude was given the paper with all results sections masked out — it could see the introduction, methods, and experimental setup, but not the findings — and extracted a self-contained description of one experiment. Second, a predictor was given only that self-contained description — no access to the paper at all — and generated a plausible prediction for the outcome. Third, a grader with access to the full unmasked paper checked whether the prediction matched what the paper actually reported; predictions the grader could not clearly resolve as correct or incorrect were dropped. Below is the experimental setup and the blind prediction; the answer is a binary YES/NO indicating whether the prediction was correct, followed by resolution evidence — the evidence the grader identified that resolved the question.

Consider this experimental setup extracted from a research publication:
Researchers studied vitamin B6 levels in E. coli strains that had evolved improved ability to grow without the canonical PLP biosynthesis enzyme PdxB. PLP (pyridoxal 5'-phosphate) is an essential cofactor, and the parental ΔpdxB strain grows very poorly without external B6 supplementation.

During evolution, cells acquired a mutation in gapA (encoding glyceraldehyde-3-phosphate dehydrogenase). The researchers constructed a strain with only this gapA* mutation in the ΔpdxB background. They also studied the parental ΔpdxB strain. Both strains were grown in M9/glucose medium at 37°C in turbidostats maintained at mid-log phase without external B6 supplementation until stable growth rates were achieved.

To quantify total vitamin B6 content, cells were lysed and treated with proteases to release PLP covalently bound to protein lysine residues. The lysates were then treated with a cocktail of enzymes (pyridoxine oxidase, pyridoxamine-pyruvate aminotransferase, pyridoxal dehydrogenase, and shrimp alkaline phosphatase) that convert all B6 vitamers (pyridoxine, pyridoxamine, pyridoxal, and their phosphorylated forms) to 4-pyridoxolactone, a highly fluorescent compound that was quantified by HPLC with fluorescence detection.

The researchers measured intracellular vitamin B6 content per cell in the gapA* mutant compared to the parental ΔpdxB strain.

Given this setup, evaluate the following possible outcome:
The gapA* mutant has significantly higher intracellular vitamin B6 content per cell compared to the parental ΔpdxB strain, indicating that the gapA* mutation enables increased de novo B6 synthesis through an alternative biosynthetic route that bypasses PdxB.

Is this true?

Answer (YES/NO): YES